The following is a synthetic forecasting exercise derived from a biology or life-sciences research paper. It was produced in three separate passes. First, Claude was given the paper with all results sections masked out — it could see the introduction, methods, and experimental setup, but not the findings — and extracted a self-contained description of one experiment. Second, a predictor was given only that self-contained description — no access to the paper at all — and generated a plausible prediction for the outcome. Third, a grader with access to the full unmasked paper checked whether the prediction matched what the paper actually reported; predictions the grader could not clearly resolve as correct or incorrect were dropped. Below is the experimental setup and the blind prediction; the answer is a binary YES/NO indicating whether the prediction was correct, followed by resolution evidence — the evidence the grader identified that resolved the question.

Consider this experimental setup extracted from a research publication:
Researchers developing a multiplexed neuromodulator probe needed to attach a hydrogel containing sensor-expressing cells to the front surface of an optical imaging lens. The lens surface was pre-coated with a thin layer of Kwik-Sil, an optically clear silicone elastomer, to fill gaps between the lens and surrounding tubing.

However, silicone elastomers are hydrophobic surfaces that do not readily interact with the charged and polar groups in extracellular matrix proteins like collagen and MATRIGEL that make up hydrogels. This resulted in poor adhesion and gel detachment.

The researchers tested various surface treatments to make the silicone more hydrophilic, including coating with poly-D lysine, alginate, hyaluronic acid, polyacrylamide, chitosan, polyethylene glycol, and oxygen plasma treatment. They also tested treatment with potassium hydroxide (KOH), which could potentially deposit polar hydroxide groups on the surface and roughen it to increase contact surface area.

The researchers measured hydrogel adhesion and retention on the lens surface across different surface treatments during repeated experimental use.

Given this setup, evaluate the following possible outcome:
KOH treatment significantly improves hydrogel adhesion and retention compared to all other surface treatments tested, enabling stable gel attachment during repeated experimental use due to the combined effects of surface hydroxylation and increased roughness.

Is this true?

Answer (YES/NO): NO